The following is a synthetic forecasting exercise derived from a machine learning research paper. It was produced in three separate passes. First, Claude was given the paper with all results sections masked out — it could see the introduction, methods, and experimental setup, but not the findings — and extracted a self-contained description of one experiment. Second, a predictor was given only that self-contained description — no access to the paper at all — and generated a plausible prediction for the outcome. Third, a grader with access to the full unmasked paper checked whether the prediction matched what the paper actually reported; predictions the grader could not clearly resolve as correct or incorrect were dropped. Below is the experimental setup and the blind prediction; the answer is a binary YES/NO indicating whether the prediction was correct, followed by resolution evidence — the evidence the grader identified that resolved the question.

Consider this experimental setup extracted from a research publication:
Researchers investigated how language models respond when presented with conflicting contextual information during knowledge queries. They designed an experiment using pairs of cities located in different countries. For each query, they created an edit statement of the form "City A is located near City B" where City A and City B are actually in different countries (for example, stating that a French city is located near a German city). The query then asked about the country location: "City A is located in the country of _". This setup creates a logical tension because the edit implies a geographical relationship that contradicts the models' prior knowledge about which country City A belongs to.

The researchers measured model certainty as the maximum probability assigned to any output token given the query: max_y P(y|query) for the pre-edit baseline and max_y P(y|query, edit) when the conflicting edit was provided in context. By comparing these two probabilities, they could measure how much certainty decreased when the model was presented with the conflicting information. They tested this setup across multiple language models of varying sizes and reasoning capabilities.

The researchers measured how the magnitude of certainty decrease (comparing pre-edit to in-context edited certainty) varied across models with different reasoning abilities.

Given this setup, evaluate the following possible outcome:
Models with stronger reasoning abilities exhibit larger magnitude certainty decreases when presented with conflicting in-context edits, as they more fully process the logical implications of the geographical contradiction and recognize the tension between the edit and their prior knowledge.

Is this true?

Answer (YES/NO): YES